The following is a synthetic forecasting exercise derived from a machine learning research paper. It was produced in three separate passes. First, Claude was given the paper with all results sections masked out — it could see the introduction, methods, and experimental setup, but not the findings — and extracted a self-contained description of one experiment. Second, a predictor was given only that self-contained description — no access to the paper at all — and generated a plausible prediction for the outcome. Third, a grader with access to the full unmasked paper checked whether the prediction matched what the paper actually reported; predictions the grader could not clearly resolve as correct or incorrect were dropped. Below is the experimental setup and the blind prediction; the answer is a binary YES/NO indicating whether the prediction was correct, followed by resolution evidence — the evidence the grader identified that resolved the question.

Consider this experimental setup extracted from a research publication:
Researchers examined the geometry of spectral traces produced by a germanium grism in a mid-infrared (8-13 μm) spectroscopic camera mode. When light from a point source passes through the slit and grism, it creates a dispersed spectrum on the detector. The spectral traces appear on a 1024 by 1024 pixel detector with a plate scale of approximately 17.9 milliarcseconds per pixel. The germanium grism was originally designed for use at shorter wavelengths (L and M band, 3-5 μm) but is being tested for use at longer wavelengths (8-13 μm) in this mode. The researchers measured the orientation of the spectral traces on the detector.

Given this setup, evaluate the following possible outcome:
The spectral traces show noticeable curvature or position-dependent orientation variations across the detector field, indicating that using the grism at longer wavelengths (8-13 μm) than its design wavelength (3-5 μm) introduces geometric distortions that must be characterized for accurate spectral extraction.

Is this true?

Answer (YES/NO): NO